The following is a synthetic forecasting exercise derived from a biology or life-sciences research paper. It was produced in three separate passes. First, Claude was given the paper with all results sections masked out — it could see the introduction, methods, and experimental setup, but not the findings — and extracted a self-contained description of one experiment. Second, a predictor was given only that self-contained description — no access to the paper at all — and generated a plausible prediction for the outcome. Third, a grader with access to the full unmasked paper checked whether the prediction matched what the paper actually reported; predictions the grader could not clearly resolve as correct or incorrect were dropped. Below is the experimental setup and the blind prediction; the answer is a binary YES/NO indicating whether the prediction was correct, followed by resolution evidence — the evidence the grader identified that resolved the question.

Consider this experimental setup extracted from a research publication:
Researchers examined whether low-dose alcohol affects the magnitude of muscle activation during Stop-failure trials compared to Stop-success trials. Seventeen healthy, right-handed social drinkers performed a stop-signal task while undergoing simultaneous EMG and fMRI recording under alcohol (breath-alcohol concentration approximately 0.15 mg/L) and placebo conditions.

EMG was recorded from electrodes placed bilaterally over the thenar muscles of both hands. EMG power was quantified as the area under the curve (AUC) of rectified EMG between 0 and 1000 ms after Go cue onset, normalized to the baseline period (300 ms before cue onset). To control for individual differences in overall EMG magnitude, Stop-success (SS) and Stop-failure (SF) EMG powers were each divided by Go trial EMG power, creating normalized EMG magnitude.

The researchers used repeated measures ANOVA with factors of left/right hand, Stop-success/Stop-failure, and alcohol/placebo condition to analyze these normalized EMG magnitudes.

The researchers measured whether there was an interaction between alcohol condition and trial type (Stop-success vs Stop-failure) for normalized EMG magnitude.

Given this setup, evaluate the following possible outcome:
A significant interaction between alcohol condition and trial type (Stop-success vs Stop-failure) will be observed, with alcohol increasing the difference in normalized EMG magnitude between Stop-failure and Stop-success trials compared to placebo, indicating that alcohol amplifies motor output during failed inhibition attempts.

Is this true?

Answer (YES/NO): NO